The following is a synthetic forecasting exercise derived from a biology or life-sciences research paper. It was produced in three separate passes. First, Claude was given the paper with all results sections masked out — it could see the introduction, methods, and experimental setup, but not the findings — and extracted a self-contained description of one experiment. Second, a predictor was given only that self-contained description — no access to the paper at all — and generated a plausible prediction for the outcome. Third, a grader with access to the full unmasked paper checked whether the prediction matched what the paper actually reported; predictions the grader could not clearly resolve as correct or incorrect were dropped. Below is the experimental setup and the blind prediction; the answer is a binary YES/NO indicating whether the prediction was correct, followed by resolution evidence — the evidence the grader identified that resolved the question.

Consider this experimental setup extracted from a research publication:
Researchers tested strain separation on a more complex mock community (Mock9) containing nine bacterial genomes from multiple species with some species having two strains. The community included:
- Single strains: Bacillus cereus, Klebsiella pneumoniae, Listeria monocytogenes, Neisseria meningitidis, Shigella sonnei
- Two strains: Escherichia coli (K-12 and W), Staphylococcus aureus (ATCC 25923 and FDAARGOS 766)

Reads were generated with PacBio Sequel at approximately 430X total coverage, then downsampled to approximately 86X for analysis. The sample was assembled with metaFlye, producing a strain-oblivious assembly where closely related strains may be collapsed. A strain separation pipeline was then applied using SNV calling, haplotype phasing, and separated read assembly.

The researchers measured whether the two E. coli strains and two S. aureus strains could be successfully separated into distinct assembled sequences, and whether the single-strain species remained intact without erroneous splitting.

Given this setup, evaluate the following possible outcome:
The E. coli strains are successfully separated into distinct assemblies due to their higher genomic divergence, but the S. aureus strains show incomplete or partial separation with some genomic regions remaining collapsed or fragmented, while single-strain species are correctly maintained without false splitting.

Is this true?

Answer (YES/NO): NO